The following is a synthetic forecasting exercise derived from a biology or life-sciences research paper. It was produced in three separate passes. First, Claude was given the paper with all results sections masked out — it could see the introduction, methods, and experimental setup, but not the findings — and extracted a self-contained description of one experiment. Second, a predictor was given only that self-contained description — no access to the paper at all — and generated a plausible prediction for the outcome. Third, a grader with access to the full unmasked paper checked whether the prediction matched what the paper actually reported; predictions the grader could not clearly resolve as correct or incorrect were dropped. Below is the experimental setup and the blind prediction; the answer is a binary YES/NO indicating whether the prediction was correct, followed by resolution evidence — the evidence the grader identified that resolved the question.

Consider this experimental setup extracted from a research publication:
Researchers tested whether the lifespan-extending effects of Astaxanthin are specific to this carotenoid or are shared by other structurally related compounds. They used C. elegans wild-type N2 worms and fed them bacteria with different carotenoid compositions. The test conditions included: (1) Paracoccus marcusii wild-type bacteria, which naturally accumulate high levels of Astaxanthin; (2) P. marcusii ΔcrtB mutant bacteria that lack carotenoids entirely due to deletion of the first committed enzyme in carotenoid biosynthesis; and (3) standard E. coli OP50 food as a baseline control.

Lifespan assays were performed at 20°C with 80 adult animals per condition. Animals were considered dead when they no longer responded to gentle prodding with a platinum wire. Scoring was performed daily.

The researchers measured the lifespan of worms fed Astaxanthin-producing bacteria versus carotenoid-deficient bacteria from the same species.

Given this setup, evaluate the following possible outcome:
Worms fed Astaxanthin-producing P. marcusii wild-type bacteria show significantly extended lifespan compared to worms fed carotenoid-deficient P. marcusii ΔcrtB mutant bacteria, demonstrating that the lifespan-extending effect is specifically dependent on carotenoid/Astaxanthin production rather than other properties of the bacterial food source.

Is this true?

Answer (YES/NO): YES